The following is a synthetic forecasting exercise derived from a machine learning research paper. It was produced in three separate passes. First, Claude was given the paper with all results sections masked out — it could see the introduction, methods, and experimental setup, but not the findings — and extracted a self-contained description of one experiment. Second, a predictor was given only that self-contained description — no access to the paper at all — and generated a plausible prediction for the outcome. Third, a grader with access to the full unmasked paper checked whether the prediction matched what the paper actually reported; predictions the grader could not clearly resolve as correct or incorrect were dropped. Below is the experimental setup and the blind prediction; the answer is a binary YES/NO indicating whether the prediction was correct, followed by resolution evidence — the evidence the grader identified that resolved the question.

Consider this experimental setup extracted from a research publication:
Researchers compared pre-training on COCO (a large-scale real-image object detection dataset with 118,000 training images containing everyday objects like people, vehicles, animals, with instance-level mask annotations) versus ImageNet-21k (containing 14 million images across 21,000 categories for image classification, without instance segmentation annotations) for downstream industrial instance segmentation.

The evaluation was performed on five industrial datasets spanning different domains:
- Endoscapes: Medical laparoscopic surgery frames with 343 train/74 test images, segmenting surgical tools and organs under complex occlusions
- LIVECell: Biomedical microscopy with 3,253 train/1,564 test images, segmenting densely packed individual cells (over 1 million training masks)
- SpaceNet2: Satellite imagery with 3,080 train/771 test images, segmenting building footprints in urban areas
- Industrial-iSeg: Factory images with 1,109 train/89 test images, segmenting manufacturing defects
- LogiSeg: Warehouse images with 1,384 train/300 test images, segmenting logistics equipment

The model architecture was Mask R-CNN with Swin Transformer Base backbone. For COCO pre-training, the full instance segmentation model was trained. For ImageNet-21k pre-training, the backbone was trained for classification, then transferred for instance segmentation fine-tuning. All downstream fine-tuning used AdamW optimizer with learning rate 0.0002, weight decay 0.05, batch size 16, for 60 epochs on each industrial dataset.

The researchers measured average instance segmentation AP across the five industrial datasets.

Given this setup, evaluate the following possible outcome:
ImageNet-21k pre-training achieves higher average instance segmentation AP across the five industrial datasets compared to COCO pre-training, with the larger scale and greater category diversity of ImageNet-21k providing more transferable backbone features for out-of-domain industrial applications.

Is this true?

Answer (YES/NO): NO